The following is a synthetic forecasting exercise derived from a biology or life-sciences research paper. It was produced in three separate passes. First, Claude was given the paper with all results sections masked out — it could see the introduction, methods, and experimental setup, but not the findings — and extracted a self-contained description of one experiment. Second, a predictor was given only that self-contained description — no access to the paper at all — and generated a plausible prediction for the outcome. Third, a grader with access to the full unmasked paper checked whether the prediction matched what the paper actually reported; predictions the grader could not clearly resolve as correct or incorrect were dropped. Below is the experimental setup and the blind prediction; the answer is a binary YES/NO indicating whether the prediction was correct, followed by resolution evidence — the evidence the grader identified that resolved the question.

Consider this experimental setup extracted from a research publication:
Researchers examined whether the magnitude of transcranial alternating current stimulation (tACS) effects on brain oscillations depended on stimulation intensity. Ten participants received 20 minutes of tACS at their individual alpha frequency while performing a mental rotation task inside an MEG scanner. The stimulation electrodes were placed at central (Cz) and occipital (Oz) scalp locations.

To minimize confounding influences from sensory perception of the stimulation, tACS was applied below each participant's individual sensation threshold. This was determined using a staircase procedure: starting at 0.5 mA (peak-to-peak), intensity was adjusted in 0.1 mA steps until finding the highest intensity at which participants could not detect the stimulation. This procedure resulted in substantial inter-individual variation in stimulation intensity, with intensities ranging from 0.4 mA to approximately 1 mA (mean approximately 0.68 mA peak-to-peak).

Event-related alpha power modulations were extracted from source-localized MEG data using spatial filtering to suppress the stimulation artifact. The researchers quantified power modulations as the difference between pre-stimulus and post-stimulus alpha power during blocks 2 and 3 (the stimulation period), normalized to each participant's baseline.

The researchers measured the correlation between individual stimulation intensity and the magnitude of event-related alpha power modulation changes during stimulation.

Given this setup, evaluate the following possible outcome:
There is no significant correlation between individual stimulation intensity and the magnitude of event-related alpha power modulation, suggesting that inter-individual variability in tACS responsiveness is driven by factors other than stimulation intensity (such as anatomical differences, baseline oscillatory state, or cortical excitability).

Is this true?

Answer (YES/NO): YES